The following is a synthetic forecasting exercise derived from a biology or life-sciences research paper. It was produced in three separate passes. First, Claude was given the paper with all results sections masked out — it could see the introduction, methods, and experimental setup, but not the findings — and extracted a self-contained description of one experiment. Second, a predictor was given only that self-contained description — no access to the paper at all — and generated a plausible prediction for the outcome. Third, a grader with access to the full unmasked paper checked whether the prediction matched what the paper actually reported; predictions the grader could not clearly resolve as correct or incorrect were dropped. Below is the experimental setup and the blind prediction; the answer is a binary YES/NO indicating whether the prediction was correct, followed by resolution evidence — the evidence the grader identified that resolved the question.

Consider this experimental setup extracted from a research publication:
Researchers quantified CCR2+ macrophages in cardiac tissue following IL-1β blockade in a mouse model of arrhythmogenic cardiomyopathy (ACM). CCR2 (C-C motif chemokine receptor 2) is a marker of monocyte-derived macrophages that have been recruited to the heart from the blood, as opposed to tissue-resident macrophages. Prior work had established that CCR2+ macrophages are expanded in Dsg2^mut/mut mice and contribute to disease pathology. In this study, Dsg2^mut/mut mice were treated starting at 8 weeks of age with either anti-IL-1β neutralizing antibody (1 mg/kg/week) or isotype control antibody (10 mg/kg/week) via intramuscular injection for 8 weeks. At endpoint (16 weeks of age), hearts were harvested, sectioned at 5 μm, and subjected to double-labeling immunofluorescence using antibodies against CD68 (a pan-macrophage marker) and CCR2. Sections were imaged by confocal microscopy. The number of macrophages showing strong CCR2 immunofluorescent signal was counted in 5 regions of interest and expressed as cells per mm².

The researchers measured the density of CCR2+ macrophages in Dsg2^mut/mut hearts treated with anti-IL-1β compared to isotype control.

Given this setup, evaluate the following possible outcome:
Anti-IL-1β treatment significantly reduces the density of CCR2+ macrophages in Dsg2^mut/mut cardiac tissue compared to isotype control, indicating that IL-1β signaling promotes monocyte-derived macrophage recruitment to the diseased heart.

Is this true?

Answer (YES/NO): YES